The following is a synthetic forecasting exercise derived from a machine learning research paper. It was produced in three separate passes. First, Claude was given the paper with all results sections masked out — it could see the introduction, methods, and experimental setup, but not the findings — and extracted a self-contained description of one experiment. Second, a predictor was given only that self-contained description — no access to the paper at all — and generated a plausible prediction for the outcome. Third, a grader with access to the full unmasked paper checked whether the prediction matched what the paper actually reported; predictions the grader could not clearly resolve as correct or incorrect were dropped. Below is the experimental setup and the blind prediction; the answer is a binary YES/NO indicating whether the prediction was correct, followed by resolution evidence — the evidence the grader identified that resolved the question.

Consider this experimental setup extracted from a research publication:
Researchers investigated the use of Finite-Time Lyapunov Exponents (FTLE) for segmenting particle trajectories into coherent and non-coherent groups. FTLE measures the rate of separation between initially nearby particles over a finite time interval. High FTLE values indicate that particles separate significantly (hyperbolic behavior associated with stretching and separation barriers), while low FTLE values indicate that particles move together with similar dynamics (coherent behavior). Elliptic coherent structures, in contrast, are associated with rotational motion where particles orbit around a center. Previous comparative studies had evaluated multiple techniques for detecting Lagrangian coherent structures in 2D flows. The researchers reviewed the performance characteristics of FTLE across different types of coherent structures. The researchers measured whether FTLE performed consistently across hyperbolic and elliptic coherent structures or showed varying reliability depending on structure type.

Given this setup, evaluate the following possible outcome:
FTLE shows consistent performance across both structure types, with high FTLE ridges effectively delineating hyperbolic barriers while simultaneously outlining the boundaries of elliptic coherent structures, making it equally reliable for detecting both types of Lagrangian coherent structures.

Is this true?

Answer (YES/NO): NO